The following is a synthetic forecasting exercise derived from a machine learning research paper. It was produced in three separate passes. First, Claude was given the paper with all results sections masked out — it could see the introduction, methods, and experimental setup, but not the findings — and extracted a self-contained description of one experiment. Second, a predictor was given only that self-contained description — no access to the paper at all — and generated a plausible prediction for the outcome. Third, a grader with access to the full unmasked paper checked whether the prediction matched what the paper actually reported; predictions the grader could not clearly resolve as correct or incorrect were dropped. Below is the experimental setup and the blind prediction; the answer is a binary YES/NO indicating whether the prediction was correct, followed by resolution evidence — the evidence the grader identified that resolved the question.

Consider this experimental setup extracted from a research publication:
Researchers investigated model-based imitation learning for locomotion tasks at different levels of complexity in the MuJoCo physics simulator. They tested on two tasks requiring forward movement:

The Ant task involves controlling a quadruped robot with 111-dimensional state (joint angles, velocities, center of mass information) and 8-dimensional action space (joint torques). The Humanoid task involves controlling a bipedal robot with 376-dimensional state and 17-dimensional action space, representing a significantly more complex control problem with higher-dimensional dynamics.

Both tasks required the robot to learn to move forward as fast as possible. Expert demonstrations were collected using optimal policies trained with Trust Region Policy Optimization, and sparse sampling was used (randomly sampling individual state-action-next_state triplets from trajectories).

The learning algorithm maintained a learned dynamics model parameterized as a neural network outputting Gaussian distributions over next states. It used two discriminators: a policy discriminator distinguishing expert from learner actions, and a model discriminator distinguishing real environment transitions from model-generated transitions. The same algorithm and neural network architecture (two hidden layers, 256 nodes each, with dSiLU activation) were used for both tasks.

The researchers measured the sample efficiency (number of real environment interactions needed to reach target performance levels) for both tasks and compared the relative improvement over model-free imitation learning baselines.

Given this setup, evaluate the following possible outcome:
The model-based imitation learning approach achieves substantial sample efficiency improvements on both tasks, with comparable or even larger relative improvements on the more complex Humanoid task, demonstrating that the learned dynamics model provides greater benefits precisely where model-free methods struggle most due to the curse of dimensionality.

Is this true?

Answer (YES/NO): NO